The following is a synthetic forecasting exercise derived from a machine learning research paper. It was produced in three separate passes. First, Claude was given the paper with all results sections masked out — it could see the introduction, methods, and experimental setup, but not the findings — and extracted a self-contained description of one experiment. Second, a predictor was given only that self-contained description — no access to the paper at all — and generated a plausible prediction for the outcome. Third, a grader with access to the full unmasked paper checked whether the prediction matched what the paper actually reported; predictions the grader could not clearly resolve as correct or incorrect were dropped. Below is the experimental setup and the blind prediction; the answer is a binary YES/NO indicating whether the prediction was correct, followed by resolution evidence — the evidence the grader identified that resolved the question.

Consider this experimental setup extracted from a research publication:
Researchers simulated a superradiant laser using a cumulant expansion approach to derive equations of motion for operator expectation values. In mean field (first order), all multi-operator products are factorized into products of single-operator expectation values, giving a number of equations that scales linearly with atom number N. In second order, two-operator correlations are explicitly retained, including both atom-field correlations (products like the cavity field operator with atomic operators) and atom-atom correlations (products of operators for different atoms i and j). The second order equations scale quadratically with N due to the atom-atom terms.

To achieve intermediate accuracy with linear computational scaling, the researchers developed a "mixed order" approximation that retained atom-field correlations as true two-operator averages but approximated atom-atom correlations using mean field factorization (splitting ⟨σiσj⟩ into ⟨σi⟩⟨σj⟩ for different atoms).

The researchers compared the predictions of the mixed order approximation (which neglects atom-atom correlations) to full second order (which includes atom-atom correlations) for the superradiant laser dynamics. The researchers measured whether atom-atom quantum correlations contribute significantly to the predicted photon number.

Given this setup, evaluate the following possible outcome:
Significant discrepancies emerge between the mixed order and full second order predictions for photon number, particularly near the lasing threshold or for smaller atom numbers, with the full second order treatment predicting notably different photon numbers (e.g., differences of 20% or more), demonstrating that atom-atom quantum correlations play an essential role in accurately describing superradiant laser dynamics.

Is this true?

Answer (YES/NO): NO